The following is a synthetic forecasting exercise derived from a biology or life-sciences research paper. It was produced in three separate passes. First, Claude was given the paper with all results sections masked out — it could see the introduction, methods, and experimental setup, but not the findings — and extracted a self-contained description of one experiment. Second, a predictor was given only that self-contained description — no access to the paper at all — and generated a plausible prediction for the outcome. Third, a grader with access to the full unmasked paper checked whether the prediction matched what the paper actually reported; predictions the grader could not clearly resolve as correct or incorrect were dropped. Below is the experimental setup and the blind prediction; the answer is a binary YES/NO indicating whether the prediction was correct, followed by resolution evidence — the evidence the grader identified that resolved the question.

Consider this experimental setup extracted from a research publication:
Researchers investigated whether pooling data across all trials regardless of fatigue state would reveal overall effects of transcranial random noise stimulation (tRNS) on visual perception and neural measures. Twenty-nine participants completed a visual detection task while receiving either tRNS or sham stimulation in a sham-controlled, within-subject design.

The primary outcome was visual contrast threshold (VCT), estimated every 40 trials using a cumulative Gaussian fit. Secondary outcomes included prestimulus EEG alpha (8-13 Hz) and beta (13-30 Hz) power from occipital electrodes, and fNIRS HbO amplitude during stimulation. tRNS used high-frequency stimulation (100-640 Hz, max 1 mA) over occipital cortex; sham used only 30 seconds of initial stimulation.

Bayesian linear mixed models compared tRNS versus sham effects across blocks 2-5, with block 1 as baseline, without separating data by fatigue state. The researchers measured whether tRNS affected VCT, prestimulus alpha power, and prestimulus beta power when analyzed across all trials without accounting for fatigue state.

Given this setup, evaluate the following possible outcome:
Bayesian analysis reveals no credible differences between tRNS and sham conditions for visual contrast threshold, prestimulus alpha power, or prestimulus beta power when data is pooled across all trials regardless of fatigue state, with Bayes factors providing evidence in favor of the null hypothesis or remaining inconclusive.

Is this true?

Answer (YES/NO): NO